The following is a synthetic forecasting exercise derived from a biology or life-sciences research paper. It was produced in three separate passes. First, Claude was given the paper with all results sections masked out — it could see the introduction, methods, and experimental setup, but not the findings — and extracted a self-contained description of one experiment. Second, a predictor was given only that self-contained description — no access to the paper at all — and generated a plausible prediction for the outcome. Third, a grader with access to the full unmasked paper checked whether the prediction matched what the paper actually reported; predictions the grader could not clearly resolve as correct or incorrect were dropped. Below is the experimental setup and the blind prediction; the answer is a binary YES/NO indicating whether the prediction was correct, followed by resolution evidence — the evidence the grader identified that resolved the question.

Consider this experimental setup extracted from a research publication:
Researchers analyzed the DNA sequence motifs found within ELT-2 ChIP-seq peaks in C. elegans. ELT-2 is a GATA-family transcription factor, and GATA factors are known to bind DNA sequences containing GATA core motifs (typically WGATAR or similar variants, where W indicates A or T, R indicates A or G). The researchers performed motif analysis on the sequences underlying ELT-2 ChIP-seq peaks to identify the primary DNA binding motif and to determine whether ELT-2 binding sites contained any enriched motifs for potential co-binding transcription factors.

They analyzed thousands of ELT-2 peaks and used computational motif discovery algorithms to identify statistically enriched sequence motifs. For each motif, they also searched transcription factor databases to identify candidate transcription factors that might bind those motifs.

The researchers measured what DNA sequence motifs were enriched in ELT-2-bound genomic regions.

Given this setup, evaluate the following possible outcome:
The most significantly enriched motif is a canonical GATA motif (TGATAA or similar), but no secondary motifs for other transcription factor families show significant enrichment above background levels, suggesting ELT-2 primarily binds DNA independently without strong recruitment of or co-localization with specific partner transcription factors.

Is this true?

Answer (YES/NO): NO